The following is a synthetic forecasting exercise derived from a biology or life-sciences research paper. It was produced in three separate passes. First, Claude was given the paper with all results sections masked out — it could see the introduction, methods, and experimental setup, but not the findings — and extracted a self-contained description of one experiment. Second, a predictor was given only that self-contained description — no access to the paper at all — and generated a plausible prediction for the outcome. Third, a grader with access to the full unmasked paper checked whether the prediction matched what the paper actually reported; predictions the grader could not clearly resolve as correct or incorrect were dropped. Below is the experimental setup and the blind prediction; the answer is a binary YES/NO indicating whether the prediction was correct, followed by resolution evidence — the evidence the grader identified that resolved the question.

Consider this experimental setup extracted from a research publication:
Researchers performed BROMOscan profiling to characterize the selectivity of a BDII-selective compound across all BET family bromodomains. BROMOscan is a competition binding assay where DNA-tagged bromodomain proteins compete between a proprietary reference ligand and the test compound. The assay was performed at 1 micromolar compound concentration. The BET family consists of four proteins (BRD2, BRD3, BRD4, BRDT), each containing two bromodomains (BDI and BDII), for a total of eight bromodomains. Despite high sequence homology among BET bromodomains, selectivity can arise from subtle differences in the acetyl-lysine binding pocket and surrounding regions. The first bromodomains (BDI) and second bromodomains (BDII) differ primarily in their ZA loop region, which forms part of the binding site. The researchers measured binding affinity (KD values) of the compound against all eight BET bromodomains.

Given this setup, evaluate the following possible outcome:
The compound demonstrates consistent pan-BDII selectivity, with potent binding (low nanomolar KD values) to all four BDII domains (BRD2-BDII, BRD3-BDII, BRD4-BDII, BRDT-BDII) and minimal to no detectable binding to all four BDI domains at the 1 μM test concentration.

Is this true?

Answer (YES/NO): NO